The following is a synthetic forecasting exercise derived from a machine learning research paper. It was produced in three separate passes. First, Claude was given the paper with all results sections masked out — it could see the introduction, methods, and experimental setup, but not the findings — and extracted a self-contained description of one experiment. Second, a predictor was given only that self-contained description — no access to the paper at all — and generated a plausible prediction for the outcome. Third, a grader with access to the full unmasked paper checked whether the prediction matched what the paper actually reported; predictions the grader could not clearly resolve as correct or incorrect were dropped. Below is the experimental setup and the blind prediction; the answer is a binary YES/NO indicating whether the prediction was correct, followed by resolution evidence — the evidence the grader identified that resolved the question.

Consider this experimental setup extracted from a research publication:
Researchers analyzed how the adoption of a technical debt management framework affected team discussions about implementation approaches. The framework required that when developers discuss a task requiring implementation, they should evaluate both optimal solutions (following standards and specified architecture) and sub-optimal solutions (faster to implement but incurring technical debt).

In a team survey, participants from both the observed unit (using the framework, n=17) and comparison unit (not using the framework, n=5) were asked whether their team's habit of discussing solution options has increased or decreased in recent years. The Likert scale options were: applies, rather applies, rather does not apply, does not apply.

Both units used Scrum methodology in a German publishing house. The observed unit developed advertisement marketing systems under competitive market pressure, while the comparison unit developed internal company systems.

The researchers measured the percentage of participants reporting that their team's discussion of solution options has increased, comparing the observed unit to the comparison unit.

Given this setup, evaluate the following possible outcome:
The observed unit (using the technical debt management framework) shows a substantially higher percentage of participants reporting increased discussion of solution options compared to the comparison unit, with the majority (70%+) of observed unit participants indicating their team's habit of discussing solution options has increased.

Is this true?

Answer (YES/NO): YES